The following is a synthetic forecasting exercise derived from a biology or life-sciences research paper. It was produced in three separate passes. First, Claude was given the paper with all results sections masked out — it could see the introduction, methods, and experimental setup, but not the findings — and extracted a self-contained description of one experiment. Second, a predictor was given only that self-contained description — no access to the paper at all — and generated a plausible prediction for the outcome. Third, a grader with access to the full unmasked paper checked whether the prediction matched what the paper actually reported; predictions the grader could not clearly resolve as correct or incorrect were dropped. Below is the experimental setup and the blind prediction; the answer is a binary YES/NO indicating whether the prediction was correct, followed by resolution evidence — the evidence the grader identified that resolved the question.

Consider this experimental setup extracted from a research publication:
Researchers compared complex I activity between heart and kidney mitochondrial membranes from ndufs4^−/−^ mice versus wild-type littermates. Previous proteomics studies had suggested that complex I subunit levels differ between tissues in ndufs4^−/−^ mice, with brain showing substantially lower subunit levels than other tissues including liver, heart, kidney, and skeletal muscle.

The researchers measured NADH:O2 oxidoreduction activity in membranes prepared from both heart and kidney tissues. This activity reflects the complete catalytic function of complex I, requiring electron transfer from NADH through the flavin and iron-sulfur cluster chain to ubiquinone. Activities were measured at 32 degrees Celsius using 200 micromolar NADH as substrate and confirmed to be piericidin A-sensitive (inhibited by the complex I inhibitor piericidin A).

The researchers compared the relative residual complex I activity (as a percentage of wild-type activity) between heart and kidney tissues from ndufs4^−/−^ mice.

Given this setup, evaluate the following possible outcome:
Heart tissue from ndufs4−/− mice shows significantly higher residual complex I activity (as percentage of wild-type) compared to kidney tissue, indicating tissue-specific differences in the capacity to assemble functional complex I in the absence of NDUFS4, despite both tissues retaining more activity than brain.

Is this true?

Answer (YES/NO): NO